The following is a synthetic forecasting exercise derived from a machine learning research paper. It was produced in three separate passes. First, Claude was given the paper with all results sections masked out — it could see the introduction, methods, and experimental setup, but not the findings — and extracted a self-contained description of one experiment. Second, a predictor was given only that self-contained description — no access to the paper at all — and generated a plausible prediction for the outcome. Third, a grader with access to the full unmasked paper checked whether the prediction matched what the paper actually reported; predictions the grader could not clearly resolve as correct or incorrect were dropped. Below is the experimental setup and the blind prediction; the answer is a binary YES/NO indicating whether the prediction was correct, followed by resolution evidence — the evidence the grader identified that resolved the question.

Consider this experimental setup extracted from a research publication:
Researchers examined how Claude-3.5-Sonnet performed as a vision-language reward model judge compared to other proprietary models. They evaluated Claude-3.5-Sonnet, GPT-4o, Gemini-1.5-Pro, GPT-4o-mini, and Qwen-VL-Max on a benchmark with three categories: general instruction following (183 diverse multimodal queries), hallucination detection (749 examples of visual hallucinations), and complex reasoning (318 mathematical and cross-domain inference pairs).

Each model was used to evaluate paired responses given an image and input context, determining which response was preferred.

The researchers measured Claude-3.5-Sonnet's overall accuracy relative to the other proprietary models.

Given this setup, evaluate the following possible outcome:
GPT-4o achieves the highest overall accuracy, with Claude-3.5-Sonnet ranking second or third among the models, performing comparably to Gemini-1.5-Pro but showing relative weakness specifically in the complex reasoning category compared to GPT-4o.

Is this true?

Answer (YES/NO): NO